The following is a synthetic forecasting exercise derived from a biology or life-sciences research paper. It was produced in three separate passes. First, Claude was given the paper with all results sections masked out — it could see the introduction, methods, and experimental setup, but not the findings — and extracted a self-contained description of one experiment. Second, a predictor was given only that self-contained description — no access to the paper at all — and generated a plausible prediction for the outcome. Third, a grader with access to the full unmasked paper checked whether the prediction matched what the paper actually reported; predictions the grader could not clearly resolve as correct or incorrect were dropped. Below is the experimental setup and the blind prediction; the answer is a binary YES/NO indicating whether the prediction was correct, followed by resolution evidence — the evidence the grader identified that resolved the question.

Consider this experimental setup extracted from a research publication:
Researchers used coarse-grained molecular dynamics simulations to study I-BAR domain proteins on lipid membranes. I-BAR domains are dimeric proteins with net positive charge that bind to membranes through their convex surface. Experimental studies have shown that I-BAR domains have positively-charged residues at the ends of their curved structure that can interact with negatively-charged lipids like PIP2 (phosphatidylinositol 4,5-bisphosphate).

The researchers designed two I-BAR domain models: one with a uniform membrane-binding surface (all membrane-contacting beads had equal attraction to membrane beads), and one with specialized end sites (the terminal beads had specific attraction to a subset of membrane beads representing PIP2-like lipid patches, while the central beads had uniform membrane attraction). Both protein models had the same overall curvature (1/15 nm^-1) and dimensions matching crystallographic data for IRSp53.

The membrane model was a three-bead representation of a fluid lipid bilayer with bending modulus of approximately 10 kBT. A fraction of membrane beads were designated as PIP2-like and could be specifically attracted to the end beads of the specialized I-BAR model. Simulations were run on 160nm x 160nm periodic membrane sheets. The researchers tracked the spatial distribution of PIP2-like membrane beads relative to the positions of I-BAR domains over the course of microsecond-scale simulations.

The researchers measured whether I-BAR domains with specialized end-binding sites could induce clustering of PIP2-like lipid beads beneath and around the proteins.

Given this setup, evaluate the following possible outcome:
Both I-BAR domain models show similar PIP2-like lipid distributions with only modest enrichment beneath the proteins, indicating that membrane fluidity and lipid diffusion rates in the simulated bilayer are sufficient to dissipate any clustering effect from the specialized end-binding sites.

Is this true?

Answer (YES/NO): NO